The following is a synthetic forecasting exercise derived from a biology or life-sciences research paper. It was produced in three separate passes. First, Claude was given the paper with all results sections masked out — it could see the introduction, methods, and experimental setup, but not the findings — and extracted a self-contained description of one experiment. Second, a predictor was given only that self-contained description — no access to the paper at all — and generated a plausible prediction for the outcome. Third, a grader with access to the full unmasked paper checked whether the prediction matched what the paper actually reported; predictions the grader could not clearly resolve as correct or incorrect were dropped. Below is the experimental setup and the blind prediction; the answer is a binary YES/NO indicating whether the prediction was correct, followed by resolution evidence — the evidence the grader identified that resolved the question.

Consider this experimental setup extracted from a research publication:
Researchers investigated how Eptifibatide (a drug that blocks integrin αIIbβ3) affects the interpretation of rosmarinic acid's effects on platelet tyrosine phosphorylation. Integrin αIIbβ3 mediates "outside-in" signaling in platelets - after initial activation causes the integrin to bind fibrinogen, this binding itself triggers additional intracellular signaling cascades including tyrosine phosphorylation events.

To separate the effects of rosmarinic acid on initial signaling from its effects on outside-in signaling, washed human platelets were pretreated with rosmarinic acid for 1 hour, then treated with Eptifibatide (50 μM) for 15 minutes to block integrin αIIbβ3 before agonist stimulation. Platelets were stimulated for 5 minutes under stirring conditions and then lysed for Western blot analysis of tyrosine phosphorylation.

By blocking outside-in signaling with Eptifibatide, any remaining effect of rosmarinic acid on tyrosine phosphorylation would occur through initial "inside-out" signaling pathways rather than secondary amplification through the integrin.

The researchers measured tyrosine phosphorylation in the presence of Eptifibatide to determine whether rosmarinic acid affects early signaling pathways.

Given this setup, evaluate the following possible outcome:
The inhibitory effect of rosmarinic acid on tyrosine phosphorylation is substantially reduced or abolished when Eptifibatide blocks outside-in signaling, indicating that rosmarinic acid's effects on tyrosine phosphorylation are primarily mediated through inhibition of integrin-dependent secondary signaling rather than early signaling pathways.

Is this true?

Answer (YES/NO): NO